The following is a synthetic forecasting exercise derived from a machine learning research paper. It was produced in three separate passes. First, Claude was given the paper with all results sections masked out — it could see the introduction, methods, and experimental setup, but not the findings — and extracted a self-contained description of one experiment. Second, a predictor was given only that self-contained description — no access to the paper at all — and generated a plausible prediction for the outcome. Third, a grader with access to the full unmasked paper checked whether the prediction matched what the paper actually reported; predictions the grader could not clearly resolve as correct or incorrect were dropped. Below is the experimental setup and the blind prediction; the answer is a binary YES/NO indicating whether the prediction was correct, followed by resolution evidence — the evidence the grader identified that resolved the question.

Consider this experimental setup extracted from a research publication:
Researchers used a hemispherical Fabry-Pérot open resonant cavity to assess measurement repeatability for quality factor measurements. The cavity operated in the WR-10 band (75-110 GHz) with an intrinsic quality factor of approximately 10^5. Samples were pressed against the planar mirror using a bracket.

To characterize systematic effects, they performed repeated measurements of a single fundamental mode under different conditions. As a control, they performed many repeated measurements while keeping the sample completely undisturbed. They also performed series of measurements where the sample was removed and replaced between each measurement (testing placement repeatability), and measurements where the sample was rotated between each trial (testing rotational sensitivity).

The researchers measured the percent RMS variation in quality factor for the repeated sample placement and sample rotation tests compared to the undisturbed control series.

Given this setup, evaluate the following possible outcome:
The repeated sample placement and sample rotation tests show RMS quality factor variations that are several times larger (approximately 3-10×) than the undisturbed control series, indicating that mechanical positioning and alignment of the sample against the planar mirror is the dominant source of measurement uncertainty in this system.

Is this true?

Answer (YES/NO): NO